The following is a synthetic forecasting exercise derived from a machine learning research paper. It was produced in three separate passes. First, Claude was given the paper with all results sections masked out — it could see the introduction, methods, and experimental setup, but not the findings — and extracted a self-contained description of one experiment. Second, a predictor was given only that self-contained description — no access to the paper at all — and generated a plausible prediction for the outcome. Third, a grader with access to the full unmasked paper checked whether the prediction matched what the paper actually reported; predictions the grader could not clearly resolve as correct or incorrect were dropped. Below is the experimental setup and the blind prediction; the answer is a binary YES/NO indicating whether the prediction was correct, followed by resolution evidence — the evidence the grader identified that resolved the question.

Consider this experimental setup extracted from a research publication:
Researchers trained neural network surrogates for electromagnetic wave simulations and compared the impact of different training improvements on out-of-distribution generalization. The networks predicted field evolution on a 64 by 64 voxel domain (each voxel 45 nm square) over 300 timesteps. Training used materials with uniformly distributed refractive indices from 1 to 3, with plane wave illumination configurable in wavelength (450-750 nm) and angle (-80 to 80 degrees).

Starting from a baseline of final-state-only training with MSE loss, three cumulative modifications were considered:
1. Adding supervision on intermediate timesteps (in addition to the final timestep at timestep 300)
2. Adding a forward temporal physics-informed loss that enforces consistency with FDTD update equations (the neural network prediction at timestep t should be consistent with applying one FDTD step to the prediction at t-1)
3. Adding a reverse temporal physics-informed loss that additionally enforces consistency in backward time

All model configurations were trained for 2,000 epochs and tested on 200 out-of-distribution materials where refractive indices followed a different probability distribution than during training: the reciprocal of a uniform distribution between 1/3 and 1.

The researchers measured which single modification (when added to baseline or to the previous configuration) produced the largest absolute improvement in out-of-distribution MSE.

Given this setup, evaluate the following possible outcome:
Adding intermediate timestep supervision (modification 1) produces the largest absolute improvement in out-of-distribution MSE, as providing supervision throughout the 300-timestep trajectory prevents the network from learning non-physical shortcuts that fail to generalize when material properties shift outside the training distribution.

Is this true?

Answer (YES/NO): YES